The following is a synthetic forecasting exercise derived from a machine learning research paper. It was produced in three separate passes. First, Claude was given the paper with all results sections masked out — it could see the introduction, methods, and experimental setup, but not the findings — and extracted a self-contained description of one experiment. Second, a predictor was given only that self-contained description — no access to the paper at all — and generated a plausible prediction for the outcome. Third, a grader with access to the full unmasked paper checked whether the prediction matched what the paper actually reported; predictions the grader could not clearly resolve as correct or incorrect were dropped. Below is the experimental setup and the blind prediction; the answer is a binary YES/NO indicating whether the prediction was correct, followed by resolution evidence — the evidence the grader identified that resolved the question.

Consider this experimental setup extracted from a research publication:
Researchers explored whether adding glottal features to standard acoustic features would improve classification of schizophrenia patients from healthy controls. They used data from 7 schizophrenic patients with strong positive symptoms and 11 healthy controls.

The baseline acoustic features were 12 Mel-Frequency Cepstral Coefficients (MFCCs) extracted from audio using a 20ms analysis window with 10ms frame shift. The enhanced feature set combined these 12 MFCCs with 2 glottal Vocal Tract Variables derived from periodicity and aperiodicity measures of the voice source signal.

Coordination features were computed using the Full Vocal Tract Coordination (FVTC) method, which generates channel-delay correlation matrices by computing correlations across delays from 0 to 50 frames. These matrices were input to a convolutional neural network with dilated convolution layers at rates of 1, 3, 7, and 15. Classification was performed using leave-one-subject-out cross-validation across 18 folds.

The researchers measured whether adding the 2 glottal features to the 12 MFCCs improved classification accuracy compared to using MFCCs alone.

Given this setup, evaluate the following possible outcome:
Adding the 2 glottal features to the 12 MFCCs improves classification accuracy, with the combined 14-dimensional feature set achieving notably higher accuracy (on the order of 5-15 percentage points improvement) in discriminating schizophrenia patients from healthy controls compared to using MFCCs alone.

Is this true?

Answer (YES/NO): NO